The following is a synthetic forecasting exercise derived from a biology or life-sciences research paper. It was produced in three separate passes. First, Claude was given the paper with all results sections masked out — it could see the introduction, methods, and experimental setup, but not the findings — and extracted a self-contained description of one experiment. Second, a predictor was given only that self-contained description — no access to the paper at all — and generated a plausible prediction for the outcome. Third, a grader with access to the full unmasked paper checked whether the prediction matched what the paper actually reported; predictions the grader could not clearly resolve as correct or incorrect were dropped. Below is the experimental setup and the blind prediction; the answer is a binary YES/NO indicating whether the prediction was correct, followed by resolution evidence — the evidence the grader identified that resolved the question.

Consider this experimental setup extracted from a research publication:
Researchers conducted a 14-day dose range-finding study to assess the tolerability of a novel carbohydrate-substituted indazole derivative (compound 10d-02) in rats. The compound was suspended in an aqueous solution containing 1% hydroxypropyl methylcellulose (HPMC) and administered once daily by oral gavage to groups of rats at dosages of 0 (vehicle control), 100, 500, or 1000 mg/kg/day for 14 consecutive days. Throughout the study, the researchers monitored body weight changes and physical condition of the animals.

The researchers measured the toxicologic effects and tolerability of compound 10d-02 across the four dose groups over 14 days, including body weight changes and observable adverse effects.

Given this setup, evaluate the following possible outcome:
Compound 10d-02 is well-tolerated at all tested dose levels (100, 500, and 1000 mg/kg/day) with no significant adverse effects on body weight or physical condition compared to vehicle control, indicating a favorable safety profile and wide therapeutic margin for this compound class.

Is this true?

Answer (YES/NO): YES